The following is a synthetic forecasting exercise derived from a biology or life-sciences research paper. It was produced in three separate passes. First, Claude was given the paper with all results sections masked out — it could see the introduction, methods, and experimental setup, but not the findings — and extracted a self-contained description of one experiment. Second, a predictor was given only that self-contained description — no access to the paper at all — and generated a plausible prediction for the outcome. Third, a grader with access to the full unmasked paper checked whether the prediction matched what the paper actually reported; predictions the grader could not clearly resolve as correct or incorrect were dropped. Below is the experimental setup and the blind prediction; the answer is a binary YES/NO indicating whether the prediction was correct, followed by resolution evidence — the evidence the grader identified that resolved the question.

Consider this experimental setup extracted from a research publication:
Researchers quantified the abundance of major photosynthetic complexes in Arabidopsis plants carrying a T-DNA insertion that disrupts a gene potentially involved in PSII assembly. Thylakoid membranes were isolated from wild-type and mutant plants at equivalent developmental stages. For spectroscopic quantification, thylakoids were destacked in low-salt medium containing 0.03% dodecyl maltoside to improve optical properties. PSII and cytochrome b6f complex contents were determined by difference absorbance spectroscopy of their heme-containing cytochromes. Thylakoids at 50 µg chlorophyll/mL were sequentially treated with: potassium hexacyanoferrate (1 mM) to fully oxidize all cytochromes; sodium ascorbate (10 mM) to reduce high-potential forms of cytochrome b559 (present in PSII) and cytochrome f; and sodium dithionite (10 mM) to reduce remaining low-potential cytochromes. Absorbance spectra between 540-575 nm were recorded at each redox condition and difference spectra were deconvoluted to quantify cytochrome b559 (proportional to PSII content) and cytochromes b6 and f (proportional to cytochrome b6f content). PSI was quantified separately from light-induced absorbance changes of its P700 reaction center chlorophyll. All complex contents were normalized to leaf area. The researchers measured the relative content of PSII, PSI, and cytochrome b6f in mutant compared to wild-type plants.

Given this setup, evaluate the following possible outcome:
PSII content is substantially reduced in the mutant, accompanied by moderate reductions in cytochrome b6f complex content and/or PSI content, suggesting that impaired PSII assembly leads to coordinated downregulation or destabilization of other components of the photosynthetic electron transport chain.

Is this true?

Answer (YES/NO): NO